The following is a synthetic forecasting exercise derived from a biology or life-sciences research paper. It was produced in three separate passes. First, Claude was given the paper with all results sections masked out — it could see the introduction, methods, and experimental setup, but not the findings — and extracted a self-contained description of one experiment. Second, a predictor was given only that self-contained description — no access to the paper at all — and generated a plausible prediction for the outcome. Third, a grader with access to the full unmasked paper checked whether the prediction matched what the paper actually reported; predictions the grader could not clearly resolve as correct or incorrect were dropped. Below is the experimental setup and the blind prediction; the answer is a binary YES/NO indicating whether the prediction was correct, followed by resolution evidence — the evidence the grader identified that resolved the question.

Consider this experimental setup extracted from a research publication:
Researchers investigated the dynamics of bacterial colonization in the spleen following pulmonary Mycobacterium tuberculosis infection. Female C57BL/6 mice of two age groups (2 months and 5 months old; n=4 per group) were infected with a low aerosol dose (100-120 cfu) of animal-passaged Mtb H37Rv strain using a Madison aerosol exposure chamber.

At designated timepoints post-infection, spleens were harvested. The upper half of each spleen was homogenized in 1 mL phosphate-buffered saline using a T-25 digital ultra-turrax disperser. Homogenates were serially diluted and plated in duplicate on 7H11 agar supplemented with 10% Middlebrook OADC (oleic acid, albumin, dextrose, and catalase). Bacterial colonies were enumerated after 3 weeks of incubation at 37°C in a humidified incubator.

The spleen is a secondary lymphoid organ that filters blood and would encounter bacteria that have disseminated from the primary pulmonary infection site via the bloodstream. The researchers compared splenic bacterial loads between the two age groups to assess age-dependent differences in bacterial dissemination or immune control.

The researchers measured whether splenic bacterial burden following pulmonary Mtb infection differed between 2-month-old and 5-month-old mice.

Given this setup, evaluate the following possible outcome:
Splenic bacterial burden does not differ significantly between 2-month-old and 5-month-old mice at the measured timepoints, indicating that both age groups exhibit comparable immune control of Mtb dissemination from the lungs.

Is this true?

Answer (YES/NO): YES